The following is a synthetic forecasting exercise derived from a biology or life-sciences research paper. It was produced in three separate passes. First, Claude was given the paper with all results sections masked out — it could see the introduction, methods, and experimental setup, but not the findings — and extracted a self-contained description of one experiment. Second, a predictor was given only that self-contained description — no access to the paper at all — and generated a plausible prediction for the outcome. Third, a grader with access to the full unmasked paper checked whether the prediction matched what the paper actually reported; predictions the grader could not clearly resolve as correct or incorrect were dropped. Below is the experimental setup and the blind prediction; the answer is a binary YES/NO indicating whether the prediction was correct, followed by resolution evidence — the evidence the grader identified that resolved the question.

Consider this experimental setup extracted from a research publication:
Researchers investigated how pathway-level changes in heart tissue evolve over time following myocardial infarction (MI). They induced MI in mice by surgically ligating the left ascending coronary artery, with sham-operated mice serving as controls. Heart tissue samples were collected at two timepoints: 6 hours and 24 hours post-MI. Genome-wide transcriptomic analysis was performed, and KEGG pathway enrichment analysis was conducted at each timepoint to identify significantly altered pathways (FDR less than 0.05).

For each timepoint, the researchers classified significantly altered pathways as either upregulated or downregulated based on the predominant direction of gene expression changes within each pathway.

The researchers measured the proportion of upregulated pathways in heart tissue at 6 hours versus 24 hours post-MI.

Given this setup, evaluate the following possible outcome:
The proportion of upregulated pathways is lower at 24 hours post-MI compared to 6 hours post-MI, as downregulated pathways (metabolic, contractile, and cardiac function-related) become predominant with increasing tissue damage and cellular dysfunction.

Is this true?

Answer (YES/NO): NO